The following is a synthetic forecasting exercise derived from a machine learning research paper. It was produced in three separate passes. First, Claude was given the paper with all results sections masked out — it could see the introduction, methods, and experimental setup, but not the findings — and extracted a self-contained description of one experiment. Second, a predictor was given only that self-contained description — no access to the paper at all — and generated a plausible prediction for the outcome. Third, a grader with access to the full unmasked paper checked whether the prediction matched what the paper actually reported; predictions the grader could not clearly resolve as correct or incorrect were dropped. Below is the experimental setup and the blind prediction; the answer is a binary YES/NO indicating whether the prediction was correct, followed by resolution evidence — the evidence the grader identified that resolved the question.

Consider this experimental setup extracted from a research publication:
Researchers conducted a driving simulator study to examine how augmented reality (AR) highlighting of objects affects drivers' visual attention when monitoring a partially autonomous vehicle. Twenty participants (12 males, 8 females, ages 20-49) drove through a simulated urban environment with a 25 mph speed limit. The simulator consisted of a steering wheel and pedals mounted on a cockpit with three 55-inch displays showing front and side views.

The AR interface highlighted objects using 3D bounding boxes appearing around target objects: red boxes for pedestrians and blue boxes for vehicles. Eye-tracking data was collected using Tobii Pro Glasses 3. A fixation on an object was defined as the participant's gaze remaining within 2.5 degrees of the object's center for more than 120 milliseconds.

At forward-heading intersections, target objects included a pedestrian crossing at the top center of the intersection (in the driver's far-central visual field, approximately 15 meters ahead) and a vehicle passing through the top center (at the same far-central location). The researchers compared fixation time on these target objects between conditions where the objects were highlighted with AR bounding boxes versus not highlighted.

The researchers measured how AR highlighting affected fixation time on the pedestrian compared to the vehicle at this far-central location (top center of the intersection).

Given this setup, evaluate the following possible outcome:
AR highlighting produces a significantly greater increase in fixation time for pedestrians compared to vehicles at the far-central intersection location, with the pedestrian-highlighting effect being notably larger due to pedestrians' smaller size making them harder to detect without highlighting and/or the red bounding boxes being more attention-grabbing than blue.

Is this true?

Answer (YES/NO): YES